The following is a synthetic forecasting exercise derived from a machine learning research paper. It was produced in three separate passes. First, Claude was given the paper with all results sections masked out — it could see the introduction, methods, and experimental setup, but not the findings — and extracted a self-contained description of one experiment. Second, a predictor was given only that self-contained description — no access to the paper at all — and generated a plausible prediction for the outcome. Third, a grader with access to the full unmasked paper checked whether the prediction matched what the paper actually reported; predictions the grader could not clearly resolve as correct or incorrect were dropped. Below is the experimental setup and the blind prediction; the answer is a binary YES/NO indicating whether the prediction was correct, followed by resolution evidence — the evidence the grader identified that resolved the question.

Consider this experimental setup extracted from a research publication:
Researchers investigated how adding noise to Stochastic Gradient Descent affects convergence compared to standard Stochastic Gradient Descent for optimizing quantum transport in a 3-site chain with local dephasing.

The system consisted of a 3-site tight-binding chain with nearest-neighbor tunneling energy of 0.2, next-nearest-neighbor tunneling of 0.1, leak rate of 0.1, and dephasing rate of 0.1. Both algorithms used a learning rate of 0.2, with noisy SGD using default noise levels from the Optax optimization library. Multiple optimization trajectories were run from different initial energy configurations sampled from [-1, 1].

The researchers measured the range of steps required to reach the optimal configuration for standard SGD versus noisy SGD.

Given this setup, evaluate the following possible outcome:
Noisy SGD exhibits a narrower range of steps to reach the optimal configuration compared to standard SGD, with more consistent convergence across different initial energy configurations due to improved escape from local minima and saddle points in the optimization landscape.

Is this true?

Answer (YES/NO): NO